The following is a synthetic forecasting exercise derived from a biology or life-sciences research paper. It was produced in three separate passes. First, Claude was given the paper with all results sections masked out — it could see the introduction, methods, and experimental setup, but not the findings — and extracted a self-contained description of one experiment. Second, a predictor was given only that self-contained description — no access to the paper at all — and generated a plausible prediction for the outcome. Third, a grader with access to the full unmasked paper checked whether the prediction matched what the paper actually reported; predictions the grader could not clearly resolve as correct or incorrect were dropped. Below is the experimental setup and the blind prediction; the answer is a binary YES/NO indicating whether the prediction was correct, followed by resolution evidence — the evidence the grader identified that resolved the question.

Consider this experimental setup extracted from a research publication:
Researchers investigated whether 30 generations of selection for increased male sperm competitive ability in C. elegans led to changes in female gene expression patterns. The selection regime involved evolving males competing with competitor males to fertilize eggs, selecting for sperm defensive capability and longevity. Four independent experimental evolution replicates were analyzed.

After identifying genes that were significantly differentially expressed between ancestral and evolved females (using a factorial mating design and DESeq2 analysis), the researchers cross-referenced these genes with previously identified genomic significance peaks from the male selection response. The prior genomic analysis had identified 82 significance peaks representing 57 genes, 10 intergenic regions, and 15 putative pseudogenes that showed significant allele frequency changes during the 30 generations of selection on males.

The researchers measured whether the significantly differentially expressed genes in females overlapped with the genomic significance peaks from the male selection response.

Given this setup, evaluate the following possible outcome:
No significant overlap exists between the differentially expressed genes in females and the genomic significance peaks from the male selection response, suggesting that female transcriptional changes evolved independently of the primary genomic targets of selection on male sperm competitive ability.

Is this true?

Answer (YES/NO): YES